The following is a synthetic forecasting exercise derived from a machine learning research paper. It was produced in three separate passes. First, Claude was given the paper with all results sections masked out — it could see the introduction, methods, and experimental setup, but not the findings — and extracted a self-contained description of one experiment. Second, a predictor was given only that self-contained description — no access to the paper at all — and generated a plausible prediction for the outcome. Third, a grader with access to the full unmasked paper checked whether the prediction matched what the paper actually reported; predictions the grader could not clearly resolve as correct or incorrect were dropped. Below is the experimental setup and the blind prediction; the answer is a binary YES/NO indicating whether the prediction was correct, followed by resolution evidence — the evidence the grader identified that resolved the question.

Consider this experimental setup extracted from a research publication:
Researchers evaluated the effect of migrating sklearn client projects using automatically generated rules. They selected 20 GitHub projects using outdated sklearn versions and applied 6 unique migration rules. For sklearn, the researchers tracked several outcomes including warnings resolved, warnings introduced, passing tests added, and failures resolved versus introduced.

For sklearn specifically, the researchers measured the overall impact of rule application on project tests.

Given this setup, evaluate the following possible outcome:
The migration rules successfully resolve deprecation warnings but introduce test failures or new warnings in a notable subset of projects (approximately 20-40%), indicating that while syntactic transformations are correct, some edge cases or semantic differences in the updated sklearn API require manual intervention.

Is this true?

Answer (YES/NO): NO